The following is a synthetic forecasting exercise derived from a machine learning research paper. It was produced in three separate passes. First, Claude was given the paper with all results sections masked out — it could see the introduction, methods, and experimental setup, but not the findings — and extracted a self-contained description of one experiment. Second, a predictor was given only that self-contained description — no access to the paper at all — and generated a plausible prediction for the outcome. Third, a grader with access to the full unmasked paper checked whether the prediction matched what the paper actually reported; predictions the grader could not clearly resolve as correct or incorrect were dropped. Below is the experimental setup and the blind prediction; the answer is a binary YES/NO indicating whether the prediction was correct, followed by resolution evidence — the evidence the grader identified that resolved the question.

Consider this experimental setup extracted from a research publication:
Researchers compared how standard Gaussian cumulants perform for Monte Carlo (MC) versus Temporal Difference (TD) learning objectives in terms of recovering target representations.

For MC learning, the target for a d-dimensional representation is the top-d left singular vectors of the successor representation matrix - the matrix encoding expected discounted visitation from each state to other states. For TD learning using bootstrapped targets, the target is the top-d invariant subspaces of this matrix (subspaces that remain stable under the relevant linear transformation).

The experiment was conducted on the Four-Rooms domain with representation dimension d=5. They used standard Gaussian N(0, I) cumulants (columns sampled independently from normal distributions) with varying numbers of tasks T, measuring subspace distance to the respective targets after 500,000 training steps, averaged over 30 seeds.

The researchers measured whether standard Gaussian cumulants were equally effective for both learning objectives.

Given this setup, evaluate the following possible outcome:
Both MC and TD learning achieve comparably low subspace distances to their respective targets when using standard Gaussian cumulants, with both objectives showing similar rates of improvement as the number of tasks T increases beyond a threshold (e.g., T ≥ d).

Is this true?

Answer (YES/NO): NO